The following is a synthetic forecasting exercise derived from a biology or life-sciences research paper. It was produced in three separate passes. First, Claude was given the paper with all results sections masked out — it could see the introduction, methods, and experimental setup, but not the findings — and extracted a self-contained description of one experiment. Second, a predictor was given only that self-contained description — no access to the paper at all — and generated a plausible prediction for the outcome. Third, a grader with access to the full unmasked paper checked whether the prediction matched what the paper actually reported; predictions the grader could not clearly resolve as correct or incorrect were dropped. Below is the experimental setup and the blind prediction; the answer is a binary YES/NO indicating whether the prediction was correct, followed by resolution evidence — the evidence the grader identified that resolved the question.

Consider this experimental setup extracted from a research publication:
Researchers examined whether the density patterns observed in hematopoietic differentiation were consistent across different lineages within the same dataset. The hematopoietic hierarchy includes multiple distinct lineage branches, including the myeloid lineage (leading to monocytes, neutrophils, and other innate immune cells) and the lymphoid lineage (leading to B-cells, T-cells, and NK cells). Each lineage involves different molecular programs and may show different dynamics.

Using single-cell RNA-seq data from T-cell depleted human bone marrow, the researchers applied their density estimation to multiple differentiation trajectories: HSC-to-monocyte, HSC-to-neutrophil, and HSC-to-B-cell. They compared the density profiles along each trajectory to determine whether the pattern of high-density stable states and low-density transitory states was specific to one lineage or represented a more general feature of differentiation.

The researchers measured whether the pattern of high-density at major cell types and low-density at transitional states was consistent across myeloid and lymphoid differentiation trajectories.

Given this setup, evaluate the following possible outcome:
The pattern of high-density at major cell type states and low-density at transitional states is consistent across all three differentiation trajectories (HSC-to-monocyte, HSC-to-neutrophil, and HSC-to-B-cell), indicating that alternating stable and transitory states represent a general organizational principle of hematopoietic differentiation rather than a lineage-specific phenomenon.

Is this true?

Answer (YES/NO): YES